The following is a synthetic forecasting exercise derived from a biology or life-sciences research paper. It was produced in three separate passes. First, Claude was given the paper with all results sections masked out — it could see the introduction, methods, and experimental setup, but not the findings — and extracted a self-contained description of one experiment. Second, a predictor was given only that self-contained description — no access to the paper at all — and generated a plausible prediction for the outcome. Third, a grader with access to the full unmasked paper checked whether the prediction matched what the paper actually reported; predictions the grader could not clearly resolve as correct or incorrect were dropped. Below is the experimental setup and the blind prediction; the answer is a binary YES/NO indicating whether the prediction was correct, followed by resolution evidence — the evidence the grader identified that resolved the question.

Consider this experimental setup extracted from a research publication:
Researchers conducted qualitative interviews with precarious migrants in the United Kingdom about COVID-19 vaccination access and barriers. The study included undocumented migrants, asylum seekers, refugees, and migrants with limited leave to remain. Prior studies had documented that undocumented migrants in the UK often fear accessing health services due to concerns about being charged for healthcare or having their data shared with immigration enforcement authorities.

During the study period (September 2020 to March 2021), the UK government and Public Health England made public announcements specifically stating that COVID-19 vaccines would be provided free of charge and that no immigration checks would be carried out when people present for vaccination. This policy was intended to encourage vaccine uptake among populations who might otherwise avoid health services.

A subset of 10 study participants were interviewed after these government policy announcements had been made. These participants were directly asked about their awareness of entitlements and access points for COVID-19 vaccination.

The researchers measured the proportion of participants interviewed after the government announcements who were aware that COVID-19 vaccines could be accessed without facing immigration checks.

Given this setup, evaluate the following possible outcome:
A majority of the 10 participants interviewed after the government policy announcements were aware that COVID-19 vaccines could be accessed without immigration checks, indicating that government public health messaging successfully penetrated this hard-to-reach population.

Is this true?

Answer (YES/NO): NO